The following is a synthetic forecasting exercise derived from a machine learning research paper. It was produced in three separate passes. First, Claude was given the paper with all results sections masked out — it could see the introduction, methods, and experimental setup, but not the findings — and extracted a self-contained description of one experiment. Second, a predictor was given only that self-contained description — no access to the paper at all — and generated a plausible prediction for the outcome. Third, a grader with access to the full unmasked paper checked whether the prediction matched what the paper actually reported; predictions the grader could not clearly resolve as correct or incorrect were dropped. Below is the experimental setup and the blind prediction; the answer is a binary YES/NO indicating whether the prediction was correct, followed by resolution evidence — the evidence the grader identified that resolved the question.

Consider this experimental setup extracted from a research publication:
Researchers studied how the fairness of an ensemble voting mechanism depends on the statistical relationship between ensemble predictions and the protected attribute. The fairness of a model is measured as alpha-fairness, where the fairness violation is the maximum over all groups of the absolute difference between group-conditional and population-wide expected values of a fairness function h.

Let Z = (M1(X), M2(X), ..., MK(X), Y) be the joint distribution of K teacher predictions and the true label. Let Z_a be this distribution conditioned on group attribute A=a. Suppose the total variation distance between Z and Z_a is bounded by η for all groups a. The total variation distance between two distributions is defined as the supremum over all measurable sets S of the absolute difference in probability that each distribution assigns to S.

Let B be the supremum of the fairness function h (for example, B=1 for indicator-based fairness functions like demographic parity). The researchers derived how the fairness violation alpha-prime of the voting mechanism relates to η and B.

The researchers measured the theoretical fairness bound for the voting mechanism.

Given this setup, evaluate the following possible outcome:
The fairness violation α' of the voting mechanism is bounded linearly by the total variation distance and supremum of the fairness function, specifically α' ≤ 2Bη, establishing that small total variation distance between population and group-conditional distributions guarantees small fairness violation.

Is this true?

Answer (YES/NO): NO